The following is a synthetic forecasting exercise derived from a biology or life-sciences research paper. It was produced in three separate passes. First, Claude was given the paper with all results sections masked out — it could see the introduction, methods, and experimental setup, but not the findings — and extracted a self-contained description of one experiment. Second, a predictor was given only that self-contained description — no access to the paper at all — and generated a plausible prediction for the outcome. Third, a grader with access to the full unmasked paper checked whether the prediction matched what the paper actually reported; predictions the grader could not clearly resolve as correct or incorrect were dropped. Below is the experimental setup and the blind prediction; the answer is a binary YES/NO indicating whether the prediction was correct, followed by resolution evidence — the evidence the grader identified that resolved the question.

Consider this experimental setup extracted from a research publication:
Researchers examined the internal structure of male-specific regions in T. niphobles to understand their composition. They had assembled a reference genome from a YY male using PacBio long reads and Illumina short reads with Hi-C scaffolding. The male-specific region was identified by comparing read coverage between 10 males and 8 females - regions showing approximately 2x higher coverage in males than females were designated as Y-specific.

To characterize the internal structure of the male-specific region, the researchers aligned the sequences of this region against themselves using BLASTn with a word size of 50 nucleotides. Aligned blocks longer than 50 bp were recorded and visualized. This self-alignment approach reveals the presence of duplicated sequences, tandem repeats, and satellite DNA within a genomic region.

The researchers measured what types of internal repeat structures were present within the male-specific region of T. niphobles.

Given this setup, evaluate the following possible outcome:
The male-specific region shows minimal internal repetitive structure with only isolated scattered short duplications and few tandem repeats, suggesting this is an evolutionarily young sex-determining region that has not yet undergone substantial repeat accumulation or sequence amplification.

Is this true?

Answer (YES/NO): NO